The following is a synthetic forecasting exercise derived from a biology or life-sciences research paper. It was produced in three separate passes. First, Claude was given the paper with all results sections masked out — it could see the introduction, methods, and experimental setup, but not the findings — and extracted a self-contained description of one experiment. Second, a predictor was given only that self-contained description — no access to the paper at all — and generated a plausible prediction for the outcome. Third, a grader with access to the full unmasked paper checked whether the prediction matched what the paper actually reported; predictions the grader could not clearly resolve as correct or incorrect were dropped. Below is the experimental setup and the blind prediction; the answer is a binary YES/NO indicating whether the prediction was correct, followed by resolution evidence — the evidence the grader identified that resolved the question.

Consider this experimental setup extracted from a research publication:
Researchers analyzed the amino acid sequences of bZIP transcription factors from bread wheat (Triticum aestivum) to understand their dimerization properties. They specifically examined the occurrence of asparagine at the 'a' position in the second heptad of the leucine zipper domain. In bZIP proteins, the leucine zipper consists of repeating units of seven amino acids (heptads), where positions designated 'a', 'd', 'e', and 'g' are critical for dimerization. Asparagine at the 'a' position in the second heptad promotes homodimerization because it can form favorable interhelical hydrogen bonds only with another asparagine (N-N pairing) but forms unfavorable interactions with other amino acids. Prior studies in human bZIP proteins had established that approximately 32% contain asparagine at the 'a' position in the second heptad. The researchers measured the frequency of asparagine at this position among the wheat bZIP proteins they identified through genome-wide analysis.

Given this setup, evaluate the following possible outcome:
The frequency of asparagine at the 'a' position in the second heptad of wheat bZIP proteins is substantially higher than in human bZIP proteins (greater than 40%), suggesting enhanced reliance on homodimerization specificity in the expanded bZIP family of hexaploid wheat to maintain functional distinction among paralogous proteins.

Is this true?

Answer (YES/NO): YES